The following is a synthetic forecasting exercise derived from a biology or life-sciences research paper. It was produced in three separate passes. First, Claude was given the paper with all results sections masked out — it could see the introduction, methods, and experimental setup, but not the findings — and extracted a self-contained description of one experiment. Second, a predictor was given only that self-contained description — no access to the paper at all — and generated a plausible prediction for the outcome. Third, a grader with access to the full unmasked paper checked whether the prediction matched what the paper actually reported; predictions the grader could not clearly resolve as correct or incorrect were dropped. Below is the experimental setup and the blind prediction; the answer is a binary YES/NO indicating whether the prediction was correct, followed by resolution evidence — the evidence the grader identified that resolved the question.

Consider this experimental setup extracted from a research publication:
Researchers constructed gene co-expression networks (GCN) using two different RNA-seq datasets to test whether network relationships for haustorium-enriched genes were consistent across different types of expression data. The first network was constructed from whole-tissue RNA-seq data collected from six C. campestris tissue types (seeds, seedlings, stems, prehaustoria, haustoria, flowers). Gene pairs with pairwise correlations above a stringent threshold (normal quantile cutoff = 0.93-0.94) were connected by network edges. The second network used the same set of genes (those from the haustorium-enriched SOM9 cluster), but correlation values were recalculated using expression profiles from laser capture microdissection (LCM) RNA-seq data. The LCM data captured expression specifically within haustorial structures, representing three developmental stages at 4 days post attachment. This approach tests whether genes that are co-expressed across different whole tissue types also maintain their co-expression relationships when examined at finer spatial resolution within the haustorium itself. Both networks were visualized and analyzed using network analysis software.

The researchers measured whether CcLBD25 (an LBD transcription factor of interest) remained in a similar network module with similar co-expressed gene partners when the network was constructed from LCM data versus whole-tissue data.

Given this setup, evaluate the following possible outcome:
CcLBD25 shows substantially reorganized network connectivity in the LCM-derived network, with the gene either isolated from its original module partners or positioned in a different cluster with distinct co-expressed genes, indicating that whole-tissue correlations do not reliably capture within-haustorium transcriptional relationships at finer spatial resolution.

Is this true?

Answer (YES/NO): NO